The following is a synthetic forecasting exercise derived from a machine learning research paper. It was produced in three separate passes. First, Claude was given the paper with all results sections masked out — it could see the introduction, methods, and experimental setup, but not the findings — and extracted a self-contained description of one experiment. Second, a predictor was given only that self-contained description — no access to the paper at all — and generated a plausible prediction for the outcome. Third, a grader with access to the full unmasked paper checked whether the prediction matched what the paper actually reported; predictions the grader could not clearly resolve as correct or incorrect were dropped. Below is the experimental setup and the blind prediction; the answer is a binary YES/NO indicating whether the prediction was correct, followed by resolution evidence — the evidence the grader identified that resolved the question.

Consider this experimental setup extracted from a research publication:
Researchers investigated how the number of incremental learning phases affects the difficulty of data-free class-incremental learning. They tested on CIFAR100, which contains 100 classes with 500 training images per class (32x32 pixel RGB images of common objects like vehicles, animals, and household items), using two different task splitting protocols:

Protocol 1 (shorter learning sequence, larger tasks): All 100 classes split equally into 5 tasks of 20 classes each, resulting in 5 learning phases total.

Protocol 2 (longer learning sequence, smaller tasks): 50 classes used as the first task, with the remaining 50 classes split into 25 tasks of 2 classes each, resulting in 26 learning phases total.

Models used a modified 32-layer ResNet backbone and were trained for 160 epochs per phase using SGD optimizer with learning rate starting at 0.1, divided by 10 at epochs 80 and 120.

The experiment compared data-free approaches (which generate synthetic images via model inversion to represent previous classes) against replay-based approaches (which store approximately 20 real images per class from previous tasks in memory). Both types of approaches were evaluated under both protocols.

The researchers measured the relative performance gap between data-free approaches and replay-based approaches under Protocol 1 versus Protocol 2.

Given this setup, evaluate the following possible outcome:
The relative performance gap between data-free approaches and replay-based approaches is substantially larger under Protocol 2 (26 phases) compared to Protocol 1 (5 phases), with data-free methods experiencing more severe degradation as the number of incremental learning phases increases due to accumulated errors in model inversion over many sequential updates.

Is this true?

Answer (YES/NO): NO